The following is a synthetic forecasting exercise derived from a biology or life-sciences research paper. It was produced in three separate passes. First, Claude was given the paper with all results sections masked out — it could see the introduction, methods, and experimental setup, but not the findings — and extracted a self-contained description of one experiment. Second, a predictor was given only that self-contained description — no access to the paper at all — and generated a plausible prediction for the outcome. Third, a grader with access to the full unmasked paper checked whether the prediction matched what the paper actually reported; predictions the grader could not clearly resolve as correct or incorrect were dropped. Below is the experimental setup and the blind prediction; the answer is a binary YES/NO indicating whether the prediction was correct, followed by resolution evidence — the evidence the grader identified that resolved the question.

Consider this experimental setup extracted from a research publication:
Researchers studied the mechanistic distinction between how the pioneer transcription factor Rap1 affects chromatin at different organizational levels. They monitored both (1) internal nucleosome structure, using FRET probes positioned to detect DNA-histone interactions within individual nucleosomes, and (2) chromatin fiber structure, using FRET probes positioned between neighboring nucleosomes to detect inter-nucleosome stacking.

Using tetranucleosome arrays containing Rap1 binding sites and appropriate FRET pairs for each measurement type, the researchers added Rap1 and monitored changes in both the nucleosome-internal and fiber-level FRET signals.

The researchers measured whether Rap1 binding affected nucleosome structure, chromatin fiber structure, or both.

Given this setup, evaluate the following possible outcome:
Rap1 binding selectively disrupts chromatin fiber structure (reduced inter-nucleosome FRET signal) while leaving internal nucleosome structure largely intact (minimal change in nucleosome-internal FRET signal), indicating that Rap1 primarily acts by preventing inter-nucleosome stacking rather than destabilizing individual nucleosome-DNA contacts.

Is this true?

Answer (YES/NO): YES